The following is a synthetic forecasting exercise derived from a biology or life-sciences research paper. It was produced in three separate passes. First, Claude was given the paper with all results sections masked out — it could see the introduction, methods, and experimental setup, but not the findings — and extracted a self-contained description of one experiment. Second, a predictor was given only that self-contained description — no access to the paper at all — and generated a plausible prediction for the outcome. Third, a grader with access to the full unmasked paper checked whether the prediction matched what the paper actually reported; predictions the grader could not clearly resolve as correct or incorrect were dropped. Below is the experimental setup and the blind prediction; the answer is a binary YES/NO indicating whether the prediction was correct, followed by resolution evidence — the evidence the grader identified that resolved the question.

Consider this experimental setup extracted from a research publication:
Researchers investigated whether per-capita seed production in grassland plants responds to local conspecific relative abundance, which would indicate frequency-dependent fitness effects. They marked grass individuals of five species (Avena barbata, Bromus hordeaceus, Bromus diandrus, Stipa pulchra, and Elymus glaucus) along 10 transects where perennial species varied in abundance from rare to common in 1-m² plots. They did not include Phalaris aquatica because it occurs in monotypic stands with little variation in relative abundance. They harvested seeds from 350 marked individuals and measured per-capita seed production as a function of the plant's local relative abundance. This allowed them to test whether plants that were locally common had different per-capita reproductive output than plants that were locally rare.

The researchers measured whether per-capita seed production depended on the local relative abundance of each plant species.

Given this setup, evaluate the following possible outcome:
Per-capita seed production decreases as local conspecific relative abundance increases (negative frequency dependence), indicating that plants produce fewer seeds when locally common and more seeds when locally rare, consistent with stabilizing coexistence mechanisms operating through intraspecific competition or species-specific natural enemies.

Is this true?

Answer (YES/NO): NO